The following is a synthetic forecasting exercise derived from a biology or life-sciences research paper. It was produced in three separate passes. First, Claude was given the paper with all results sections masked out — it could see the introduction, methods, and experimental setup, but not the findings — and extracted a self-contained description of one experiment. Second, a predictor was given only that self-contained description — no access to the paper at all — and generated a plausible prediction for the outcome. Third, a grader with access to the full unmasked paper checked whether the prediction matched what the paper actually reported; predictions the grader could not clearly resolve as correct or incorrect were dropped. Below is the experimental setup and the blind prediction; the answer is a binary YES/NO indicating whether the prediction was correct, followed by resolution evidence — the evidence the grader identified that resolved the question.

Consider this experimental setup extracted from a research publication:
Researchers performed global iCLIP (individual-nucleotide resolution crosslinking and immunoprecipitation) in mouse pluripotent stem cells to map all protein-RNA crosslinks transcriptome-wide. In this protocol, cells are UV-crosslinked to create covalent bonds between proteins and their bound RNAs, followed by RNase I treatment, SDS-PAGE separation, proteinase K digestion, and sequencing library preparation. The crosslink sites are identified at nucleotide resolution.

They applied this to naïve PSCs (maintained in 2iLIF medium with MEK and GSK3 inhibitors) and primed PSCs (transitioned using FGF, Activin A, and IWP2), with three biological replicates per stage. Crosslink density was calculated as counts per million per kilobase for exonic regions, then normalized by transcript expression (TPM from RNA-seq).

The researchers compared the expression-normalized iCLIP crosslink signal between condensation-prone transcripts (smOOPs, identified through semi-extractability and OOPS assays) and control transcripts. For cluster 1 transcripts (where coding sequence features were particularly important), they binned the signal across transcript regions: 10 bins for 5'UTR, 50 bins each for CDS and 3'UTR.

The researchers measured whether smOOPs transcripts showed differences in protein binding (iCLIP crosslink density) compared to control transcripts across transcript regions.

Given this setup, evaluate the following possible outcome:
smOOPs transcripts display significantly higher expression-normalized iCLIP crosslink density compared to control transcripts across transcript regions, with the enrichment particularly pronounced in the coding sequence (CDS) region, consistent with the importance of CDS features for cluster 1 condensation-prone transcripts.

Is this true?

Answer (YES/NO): NO